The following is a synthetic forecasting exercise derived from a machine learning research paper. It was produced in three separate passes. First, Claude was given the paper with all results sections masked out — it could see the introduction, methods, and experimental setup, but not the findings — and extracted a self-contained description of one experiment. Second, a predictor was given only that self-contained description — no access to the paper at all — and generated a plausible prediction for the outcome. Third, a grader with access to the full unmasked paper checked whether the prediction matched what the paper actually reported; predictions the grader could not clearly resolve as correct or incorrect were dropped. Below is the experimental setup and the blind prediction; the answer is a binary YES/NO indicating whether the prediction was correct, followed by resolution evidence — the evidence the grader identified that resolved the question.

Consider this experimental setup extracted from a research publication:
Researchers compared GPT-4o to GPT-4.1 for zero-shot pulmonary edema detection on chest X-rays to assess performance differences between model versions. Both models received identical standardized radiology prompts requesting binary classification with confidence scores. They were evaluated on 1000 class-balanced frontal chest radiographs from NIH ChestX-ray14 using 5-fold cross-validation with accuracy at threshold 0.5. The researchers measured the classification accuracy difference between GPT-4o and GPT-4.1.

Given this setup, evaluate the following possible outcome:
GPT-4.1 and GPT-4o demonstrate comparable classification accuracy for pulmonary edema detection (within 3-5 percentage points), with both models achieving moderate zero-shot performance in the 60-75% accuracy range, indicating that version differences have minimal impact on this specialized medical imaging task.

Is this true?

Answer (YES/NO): NO